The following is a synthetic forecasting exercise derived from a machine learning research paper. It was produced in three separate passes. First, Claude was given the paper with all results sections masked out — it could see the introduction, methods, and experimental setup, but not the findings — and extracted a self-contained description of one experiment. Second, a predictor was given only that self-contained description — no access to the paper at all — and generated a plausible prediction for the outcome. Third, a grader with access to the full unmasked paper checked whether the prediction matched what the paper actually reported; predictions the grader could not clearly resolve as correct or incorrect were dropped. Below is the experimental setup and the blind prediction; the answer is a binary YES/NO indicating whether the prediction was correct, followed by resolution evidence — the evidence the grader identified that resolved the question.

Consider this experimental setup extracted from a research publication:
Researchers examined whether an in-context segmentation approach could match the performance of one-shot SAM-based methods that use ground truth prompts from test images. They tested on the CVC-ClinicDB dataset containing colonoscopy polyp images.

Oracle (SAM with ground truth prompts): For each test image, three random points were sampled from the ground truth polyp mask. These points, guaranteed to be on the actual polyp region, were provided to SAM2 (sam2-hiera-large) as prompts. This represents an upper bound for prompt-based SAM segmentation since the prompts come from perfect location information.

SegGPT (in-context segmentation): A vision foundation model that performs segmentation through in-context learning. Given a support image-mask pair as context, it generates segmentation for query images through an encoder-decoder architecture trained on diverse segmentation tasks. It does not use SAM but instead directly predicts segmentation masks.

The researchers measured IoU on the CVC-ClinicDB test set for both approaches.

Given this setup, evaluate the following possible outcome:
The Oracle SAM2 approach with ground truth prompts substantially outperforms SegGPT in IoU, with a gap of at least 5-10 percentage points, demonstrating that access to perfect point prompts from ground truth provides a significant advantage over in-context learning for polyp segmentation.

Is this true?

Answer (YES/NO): YES